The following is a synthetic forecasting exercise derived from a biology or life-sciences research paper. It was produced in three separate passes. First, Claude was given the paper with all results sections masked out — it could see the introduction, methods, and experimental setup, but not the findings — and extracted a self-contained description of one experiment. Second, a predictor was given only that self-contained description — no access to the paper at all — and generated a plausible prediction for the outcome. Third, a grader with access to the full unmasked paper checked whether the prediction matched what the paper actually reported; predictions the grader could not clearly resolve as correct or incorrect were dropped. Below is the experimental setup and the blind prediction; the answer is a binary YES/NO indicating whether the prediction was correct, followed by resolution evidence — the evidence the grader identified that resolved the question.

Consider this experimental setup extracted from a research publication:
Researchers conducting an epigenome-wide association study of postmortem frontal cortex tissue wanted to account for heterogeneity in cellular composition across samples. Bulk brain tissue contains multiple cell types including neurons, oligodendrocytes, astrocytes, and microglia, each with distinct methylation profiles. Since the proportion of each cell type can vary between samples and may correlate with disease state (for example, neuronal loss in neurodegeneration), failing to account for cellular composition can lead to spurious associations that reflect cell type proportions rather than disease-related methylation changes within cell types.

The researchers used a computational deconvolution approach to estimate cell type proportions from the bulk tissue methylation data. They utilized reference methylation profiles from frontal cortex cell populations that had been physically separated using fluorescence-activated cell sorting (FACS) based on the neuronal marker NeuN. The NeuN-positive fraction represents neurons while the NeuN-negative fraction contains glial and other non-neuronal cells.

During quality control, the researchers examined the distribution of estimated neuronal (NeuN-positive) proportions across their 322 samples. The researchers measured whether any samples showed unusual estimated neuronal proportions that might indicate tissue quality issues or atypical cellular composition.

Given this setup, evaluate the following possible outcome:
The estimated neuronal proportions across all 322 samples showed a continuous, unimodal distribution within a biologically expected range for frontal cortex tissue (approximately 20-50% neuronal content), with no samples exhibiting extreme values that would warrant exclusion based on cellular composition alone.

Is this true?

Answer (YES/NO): NO